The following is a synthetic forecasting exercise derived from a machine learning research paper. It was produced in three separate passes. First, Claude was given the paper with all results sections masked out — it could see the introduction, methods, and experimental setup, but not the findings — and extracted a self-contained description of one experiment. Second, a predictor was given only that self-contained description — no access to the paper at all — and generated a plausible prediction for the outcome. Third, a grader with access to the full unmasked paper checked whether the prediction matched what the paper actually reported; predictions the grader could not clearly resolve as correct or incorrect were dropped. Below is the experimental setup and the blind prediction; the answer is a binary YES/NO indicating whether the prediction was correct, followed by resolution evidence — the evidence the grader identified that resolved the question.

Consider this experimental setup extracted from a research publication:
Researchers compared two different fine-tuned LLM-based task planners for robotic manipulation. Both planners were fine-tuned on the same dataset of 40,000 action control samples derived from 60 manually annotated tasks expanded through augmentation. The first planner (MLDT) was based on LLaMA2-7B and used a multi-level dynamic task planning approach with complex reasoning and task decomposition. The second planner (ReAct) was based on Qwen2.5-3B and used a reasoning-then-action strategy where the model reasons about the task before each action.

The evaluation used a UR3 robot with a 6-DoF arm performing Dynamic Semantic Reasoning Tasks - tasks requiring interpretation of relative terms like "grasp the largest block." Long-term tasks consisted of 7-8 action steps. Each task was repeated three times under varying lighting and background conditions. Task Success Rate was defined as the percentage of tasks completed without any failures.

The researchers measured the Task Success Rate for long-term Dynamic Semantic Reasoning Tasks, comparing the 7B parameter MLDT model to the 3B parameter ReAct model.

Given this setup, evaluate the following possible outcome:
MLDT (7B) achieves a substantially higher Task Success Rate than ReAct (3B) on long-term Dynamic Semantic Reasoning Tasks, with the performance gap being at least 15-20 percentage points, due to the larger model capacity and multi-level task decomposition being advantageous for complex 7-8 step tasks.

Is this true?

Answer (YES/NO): NO